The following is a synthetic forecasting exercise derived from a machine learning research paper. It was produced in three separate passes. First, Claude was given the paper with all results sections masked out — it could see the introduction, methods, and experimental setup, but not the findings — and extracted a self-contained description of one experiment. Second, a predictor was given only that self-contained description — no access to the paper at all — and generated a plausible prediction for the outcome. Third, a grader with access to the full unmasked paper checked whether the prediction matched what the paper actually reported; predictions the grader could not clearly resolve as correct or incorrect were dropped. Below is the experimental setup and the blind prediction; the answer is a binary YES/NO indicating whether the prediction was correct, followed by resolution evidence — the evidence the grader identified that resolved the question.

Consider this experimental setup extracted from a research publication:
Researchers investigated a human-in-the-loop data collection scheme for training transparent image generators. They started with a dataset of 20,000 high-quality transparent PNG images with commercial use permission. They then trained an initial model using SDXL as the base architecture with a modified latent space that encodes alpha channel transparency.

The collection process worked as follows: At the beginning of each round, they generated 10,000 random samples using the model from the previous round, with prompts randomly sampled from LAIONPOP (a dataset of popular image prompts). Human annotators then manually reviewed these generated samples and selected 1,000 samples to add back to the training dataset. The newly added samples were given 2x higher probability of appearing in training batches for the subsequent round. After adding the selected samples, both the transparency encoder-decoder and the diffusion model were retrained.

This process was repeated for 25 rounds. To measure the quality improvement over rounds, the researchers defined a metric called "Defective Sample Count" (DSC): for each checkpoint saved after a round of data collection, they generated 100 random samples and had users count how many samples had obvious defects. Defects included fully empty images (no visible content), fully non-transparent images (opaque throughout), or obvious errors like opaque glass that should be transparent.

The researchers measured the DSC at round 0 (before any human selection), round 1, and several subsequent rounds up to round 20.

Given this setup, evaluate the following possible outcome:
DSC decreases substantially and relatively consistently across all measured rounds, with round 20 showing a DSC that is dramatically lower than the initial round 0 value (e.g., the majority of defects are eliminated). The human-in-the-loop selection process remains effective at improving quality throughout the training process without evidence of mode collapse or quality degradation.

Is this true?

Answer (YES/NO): NO